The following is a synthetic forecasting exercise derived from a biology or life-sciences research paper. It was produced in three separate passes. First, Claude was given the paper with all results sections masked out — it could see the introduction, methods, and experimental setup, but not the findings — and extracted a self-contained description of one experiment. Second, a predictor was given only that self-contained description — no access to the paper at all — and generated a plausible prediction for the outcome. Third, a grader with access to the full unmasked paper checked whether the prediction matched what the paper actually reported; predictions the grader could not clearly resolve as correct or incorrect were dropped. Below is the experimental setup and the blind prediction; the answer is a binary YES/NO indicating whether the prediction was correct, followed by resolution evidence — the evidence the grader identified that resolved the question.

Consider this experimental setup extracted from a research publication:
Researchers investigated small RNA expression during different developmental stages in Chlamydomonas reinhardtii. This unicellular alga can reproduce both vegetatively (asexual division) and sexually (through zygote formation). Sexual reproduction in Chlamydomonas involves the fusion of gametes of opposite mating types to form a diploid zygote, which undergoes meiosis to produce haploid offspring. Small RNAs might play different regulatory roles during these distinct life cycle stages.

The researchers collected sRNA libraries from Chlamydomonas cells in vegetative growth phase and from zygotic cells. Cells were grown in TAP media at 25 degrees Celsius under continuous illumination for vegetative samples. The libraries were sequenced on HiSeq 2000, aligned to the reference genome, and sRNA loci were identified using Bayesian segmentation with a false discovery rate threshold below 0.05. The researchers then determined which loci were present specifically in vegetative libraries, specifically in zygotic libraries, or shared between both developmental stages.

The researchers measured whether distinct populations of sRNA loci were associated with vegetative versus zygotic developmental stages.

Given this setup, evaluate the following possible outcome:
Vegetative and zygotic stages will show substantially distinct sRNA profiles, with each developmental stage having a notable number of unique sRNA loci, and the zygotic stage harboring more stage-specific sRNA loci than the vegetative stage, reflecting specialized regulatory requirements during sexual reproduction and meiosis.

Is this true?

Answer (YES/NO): NO